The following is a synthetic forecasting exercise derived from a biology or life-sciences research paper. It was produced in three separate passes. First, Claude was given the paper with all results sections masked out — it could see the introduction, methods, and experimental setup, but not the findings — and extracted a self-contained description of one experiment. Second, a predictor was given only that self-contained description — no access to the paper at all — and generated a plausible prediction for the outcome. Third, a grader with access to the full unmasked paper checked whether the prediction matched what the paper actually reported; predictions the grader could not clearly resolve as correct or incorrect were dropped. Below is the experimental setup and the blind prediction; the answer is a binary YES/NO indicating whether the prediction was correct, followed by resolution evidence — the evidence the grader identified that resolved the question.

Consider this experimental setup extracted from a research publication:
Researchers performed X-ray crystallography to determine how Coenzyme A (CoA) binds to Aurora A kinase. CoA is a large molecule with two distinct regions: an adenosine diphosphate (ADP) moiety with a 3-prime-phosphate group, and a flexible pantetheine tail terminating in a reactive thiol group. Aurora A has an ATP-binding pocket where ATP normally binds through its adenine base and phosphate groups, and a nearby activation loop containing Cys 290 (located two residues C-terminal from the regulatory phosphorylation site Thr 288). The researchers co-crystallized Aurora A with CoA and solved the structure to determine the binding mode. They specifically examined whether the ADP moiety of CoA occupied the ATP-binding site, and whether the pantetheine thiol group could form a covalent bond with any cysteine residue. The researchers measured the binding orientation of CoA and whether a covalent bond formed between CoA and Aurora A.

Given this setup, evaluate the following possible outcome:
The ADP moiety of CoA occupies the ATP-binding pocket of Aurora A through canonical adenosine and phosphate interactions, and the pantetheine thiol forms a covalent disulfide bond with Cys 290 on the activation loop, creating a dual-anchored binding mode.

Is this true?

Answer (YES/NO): YES